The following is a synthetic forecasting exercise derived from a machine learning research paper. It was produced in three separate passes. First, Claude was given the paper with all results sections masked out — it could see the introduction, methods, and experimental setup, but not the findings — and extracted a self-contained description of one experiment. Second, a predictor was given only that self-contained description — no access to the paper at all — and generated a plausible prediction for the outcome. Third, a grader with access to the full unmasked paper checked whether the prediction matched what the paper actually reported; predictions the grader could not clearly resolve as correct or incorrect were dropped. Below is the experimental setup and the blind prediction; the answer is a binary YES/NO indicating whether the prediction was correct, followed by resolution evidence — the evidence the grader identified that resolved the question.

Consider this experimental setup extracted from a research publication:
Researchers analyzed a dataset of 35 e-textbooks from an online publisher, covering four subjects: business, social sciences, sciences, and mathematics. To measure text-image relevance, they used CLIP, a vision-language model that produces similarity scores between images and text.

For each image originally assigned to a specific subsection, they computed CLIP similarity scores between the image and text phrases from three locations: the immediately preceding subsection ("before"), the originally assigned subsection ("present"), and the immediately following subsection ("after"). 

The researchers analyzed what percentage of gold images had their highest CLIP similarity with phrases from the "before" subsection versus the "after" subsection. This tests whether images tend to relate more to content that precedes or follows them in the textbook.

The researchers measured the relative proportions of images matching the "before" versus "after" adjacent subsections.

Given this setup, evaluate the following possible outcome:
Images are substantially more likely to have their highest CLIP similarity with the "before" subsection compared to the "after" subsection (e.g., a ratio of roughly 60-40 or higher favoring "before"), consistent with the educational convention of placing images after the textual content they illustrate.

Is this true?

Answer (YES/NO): NO